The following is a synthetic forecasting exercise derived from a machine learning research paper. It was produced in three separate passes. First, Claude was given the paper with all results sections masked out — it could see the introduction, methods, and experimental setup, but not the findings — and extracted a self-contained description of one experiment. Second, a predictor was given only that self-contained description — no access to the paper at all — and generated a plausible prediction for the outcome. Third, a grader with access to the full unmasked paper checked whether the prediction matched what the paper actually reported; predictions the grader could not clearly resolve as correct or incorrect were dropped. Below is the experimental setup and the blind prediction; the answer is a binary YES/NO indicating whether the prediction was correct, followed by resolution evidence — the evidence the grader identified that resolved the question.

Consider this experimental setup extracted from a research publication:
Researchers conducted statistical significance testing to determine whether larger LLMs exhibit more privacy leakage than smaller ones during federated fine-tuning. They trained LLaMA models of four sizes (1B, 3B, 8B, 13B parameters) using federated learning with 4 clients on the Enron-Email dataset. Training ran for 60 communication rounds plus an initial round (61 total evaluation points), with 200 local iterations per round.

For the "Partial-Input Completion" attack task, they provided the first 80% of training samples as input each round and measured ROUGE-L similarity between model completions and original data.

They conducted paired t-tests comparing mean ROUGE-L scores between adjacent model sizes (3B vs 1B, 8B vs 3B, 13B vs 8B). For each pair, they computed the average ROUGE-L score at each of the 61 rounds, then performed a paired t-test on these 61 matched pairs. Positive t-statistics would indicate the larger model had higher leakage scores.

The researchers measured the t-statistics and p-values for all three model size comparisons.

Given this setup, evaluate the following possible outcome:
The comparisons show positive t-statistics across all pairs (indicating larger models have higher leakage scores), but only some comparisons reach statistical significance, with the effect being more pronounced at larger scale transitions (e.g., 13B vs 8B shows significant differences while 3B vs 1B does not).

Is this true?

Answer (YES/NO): NO